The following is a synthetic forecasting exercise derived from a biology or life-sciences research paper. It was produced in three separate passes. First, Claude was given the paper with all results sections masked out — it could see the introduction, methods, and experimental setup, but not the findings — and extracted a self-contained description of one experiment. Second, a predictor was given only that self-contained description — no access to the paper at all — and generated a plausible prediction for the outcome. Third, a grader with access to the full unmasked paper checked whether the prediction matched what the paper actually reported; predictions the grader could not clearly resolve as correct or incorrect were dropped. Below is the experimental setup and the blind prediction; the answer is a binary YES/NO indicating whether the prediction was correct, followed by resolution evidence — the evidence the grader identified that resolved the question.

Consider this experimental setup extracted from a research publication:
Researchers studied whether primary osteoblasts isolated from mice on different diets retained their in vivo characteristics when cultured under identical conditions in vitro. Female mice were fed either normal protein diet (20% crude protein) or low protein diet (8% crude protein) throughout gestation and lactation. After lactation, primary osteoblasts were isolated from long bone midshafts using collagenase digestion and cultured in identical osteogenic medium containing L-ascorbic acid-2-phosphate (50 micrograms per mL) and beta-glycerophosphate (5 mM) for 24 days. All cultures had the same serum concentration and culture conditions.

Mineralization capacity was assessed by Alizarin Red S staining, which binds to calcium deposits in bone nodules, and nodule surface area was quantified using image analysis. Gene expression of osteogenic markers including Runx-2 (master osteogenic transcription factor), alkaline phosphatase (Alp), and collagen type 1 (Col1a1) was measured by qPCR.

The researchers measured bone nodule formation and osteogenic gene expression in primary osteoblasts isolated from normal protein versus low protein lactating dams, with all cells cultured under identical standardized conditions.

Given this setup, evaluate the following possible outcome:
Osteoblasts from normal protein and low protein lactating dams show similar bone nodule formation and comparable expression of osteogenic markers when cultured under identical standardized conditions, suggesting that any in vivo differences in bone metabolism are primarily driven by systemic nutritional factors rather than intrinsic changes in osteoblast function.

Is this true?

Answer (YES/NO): NO